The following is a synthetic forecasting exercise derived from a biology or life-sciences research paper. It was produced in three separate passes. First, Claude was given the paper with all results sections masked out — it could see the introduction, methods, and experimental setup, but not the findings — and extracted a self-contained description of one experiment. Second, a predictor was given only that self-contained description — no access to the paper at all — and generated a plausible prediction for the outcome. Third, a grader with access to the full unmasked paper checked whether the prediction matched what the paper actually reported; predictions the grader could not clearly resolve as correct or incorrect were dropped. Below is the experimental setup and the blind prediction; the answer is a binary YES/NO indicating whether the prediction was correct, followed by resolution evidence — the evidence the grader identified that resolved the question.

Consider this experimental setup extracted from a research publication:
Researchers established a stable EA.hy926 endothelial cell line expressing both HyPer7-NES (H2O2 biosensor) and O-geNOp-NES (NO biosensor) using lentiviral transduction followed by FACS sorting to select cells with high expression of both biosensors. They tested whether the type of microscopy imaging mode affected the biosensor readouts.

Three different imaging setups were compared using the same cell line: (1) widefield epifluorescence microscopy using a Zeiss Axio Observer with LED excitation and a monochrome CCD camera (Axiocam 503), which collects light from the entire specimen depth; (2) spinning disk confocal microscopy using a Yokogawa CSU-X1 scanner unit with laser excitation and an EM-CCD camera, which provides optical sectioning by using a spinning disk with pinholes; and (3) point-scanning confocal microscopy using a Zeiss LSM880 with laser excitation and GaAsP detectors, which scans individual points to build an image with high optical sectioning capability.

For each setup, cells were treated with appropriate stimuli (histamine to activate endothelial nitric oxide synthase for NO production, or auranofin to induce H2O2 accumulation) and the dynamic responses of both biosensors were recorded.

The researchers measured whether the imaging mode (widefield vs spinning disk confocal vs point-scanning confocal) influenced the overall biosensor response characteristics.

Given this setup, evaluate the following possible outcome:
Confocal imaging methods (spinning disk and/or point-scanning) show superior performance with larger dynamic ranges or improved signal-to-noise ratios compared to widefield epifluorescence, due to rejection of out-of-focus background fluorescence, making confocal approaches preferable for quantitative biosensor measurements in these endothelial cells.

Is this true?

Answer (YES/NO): NO